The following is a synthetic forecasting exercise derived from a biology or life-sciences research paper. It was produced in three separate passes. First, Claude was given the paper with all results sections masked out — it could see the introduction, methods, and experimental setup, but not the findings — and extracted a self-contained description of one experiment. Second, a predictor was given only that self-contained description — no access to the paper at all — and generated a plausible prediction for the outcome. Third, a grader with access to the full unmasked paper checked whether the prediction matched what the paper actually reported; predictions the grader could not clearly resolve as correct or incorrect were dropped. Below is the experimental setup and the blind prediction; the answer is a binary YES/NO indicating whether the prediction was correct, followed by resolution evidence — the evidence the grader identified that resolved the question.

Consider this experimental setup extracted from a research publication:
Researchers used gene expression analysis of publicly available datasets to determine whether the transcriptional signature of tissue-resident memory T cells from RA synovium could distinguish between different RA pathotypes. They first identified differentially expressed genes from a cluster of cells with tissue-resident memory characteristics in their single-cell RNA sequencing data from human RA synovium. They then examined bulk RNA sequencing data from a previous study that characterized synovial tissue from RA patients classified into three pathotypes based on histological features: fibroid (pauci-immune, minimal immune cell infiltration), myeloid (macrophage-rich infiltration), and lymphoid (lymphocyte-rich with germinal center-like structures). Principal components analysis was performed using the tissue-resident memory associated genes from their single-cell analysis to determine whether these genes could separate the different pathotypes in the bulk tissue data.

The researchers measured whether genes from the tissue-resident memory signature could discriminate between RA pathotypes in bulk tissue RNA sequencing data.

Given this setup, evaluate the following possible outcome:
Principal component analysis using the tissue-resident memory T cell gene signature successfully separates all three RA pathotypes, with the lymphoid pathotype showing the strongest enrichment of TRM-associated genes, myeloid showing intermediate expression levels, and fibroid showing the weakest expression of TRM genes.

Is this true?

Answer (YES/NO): NO